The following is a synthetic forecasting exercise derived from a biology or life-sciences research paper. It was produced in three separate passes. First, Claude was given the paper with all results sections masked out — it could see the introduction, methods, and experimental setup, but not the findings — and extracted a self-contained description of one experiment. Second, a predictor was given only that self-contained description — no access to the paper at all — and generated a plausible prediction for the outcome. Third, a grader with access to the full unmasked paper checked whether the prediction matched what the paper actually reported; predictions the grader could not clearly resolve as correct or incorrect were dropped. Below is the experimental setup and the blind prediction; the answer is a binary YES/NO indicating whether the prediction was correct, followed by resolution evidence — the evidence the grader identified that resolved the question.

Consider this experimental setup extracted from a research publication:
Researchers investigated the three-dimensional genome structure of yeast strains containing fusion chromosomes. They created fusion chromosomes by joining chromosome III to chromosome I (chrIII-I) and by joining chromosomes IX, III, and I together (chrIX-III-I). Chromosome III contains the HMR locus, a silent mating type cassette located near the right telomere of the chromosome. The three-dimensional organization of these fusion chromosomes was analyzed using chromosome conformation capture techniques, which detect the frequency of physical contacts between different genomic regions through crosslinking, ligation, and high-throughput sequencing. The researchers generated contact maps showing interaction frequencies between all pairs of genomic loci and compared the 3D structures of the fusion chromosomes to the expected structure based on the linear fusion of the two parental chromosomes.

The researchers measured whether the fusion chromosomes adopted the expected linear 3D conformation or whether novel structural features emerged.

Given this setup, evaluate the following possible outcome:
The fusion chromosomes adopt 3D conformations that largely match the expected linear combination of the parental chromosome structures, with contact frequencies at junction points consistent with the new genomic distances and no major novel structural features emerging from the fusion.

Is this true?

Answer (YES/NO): NO